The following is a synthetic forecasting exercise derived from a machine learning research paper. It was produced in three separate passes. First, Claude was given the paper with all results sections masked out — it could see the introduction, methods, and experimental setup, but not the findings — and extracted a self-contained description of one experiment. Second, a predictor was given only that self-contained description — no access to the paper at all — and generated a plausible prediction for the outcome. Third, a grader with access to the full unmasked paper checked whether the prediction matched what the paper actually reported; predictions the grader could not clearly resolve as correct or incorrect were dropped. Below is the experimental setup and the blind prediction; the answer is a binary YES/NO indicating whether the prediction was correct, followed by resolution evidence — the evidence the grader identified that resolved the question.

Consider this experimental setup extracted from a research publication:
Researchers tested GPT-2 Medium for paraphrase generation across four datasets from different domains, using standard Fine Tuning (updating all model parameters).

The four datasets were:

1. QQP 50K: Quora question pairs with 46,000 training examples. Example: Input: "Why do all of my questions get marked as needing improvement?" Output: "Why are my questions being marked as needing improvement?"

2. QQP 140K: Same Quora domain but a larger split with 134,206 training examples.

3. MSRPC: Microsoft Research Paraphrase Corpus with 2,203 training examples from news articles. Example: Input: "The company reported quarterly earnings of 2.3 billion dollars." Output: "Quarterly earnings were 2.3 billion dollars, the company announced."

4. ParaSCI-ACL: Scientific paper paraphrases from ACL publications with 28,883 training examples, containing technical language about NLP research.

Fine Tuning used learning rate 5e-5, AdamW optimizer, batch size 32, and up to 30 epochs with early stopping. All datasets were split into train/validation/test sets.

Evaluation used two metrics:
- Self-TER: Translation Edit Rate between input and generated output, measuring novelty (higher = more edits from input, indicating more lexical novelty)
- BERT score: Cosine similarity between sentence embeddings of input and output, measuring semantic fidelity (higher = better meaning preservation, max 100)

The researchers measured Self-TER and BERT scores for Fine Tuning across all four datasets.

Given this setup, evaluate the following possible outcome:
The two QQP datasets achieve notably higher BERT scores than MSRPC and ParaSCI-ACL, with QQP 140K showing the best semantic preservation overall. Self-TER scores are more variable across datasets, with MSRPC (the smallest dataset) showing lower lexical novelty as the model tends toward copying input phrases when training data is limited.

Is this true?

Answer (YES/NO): NO